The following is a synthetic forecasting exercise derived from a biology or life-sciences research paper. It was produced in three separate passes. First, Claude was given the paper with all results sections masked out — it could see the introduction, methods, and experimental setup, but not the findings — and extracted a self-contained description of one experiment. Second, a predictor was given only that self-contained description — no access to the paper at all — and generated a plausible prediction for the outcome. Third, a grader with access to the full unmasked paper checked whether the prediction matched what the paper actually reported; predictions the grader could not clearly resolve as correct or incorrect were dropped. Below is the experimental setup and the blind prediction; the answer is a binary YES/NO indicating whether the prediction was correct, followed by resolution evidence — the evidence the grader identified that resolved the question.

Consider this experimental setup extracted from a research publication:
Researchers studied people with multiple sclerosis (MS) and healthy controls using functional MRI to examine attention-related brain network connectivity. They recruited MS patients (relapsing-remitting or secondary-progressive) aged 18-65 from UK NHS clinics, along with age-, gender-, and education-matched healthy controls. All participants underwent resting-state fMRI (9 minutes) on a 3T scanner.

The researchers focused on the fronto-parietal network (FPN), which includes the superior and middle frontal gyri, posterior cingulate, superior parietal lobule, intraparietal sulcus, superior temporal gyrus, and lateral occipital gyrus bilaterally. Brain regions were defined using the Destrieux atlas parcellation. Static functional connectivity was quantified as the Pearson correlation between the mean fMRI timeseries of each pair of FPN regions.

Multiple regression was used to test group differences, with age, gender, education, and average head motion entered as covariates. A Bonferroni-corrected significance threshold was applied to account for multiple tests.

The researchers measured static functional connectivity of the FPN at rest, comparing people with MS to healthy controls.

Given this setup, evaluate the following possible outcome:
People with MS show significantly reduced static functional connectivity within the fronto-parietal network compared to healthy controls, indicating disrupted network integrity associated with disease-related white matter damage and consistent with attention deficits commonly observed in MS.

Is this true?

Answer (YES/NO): YES